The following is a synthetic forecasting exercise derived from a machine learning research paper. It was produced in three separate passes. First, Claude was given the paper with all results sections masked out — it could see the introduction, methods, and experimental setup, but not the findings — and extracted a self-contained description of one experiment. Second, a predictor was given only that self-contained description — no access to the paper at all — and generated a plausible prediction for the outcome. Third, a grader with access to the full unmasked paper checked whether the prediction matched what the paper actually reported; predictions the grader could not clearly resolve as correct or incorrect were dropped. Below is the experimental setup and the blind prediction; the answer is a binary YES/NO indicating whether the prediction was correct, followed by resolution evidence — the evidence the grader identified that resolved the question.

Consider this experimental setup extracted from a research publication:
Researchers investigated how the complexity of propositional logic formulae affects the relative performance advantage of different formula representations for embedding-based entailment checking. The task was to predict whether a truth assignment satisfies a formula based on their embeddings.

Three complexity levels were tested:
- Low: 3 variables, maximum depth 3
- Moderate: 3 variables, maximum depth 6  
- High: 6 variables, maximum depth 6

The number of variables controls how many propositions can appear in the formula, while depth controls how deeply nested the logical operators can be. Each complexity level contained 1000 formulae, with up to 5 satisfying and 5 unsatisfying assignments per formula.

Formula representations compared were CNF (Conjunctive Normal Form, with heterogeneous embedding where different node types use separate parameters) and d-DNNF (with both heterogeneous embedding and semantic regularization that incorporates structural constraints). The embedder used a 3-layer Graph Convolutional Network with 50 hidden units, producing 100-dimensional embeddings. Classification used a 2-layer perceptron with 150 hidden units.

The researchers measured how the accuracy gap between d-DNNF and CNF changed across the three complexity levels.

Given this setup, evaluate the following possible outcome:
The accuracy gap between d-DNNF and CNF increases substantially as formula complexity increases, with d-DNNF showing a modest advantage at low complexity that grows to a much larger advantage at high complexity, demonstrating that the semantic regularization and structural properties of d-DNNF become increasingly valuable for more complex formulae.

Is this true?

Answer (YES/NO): NO